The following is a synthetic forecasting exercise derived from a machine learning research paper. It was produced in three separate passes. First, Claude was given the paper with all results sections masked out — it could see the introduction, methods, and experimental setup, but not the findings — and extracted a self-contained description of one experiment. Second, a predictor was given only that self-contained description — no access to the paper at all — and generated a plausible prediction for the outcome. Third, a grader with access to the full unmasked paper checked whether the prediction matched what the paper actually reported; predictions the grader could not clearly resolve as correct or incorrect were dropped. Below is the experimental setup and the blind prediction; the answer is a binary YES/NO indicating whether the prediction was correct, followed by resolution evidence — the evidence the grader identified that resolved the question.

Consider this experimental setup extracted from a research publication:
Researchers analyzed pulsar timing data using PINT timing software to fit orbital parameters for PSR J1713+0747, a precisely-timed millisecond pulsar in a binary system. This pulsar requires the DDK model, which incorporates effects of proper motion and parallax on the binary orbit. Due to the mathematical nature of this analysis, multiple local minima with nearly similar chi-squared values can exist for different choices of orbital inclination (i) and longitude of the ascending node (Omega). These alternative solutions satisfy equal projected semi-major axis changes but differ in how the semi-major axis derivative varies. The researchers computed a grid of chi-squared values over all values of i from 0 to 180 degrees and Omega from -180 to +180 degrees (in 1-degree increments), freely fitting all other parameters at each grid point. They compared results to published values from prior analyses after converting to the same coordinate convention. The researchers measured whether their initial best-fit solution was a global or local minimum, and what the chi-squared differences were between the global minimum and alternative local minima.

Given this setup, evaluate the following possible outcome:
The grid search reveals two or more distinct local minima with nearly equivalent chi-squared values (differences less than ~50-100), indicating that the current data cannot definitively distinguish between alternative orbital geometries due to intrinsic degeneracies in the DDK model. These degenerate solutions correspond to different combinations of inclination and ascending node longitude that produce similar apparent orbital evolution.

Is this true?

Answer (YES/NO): NO